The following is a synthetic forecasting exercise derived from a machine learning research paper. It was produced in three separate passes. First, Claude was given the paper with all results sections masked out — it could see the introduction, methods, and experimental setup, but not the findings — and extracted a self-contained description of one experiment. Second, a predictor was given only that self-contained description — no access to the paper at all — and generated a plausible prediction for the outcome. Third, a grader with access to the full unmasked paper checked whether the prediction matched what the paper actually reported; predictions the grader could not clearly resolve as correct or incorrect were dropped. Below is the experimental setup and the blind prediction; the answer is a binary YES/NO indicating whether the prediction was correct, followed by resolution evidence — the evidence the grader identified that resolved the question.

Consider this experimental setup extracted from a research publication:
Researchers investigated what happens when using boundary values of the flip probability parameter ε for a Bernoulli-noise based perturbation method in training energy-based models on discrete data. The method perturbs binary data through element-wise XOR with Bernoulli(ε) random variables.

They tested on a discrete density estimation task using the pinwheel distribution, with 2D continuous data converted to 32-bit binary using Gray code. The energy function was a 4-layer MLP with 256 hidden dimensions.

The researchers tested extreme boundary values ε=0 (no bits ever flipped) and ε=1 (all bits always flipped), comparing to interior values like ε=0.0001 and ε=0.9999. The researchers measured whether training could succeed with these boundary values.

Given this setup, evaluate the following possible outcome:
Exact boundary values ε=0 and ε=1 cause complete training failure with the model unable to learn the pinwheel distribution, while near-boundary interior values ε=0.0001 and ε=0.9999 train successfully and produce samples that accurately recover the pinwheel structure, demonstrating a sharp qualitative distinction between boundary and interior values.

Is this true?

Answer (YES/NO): YES